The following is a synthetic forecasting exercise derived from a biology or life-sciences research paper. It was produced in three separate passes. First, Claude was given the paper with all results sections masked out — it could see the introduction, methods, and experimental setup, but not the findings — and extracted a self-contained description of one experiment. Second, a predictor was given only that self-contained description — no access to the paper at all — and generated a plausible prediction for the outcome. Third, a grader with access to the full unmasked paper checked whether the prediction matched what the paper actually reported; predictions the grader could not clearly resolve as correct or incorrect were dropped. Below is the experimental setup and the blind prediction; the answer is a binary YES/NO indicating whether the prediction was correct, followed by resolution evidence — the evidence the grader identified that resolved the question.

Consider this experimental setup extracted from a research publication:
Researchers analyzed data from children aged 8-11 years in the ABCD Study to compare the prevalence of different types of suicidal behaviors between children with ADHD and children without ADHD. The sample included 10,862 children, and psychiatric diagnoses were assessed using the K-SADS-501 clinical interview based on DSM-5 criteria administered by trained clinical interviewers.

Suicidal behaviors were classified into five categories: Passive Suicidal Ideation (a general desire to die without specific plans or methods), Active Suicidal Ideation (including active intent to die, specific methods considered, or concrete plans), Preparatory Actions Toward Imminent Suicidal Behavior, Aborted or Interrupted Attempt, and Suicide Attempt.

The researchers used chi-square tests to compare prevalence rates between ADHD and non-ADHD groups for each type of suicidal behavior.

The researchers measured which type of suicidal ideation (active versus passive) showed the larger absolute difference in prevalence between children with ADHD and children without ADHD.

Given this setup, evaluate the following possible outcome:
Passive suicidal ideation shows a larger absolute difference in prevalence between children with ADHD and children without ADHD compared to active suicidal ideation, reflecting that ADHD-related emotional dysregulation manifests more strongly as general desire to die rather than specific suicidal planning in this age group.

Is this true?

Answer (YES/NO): YES